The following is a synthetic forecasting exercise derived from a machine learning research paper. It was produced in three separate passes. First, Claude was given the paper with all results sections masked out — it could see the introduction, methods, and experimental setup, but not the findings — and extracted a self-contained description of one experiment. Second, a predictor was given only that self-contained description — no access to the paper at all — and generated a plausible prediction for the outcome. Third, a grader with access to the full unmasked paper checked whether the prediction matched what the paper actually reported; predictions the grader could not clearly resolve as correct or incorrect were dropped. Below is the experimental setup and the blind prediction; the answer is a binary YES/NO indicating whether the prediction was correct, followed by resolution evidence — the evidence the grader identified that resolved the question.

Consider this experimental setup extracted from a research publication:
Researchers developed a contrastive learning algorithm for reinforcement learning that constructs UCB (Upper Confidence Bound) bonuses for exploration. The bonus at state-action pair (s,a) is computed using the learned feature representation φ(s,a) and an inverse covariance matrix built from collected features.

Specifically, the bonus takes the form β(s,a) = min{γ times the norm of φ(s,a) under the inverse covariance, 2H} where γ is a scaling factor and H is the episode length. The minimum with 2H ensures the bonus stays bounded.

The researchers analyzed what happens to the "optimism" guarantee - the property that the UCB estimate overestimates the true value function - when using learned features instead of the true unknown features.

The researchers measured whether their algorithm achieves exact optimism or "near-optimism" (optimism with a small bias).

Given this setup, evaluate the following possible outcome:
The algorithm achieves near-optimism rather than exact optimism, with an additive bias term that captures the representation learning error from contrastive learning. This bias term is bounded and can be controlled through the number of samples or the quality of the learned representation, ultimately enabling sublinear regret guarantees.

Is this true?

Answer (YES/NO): YES